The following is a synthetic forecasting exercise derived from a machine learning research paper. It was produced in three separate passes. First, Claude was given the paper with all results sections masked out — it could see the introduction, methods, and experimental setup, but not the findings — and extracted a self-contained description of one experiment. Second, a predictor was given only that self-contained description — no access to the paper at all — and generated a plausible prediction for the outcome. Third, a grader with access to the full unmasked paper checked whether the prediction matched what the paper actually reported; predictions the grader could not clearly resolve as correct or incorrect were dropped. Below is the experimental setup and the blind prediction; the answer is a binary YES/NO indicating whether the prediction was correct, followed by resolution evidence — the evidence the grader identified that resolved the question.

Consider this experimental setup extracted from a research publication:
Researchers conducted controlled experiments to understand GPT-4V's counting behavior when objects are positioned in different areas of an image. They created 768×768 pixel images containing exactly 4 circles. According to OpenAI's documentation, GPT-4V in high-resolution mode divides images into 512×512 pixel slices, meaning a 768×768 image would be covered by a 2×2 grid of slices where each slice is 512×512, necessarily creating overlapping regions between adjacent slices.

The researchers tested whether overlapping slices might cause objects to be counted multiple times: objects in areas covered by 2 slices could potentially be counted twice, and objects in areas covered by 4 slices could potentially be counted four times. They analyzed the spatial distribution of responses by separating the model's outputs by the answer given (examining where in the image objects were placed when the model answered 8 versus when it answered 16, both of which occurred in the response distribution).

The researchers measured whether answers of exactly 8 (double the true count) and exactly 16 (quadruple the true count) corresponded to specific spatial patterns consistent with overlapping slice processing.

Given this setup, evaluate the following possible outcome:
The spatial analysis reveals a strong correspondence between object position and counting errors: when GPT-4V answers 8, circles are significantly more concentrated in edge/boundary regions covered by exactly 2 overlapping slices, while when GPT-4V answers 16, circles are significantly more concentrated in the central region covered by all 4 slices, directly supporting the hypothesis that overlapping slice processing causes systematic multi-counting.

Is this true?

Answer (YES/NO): YES